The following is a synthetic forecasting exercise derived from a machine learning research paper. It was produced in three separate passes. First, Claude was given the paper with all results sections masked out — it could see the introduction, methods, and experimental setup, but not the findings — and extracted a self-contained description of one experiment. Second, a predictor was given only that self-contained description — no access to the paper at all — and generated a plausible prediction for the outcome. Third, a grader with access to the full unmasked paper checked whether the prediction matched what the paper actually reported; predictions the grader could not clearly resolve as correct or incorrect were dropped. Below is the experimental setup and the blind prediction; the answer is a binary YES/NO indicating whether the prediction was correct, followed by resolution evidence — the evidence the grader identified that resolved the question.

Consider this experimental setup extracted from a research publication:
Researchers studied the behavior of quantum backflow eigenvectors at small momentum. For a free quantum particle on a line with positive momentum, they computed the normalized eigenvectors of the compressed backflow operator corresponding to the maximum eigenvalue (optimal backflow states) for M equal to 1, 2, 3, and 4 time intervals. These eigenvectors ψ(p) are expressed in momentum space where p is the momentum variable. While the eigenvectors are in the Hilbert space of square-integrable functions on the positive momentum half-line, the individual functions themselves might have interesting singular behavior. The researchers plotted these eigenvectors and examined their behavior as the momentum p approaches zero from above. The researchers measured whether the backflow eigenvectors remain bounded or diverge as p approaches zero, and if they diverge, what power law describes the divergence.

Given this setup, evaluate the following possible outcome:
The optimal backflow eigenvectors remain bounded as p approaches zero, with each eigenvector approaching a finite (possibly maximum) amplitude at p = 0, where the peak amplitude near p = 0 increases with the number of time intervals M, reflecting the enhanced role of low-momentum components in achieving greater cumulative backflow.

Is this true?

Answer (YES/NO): NO